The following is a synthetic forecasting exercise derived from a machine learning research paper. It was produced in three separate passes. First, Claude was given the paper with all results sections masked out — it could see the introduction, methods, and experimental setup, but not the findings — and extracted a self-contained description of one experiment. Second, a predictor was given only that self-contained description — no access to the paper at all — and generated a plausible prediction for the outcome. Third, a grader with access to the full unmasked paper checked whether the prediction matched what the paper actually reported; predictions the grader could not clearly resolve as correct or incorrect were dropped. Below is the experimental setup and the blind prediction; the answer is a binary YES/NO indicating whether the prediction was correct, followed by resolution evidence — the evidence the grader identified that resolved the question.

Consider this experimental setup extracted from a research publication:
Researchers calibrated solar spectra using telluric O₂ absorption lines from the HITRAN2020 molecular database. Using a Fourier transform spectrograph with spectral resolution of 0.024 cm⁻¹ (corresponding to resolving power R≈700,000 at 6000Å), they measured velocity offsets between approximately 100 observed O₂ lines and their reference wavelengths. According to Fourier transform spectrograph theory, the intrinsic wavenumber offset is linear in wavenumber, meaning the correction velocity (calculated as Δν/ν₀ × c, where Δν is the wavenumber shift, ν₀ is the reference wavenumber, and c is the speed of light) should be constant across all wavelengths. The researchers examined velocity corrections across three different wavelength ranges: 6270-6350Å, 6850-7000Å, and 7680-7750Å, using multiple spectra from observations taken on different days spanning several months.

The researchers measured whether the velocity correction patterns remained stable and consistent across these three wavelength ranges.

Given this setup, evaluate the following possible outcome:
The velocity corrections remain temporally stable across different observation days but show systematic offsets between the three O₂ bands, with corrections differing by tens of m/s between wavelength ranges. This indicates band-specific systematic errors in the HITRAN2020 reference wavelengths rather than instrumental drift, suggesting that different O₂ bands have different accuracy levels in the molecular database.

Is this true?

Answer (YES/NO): NO